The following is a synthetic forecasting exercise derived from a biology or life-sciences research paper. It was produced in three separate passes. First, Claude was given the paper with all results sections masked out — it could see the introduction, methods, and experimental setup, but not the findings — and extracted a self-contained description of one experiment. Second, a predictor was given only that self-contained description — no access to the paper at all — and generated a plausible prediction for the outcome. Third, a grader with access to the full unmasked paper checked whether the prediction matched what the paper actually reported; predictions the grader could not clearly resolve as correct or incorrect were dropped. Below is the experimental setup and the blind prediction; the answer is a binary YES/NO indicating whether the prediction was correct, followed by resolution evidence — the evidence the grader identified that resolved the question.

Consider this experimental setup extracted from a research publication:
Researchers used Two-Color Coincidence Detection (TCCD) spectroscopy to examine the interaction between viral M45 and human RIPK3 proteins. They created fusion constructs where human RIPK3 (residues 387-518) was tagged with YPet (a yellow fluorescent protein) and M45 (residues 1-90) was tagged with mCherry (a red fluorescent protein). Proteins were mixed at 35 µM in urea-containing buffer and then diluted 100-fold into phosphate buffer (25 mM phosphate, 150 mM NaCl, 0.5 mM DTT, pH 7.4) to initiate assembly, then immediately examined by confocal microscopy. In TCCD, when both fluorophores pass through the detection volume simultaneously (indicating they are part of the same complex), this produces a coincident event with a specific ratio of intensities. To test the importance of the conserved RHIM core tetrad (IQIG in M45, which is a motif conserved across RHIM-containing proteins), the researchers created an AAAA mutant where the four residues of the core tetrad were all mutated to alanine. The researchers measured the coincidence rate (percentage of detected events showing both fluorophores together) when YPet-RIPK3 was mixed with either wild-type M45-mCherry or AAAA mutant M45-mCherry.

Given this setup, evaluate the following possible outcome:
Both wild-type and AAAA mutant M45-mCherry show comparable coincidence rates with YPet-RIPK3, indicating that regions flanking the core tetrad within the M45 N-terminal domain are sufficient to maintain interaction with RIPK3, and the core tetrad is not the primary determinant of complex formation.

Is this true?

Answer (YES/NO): NO